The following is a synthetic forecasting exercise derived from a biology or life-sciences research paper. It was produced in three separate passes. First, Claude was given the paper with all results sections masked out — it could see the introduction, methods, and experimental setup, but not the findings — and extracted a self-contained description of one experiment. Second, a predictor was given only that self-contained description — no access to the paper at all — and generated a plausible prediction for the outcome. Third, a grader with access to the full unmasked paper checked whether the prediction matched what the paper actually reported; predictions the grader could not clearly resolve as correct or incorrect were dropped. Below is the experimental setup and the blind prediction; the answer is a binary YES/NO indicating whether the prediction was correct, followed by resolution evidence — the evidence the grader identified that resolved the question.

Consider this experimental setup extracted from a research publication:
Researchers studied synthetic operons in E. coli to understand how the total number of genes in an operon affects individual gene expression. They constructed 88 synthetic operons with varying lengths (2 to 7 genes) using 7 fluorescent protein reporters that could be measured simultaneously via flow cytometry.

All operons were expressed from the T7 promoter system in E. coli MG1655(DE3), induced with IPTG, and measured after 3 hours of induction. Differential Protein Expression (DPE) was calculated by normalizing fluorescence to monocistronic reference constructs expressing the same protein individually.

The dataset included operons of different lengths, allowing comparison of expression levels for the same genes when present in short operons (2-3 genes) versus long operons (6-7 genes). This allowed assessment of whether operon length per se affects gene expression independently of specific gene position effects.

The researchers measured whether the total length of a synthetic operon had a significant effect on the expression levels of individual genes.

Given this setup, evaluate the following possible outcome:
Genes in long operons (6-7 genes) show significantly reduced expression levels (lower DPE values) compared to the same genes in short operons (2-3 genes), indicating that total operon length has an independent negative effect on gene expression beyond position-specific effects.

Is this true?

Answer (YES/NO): YES